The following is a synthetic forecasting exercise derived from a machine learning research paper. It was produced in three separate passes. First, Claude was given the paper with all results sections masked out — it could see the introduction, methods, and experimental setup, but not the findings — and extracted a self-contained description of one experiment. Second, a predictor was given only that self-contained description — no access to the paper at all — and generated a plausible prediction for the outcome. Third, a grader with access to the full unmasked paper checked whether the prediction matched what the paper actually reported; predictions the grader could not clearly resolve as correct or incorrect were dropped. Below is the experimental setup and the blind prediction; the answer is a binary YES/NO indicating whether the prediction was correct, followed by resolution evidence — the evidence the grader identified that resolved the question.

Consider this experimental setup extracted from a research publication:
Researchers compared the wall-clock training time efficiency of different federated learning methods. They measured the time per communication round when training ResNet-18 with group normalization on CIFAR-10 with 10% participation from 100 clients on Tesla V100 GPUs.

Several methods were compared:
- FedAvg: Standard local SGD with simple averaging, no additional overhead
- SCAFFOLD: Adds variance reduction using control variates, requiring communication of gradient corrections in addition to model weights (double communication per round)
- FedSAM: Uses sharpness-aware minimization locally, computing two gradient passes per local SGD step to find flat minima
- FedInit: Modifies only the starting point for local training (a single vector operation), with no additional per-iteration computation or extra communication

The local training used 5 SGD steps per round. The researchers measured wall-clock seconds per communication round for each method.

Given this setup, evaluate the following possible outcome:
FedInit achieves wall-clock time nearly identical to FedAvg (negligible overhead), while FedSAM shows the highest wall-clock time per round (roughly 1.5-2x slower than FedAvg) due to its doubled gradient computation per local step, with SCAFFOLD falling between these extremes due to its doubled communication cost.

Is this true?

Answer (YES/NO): YES